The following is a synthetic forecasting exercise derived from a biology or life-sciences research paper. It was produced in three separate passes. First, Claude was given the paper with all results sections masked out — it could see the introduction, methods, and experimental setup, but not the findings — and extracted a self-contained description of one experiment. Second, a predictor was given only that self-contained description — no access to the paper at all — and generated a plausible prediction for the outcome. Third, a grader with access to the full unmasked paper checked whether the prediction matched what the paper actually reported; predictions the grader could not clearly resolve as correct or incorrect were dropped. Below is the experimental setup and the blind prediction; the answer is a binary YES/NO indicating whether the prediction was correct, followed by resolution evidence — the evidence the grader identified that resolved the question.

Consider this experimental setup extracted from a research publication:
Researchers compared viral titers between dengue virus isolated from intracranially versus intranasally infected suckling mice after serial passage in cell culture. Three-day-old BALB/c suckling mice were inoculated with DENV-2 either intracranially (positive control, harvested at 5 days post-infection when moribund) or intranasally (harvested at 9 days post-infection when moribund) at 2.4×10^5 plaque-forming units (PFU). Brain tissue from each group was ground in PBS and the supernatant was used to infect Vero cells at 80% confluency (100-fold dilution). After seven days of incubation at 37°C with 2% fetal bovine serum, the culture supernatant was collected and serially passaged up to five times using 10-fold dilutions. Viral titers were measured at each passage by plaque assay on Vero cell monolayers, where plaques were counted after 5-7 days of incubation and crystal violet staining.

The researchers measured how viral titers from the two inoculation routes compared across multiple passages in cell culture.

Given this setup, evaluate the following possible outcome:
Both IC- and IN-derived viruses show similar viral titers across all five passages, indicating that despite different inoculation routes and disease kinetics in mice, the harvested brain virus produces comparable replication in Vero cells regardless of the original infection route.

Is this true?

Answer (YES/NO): NO